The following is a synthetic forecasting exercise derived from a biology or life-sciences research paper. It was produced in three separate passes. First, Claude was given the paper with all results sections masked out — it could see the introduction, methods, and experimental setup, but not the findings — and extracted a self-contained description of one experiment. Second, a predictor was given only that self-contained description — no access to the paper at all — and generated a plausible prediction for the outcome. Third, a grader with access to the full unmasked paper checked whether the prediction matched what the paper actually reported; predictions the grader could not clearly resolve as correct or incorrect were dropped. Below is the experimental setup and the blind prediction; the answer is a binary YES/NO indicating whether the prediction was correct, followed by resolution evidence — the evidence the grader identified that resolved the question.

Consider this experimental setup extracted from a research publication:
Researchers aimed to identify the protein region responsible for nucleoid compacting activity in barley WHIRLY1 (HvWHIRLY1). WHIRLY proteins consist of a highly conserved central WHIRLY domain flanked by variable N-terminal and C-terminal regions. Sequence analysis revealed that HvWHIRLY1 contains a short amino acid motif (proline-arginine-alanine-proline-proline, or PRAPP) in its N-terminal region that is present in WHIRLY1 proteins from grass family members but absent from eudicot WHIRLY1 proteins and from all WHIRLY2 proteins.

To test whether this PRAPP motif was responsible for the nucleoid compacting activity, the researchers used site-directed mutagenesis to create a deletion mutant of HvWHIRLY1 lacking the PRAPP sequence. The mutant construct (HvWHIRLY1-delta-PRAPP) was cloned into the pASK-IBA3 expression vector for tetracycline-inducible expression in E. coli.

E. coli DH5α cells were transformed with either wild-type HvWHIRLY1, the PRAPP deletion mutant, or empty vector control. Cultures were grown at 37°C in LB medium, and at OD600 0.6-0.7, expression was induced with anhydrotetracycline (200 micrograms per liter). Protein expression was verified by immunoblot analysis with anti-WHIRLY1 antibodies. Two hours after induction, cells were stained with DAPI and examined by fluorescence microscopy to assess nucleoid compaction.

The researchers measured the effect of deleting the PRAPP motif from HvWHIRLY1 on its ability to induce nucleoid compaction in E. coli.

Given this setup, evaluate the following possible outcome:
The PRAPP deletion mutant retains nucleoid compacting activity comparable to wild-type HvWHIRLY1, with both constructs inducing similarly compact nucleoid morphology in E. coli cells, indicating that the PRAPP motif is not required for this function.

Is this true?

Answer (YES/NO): NO